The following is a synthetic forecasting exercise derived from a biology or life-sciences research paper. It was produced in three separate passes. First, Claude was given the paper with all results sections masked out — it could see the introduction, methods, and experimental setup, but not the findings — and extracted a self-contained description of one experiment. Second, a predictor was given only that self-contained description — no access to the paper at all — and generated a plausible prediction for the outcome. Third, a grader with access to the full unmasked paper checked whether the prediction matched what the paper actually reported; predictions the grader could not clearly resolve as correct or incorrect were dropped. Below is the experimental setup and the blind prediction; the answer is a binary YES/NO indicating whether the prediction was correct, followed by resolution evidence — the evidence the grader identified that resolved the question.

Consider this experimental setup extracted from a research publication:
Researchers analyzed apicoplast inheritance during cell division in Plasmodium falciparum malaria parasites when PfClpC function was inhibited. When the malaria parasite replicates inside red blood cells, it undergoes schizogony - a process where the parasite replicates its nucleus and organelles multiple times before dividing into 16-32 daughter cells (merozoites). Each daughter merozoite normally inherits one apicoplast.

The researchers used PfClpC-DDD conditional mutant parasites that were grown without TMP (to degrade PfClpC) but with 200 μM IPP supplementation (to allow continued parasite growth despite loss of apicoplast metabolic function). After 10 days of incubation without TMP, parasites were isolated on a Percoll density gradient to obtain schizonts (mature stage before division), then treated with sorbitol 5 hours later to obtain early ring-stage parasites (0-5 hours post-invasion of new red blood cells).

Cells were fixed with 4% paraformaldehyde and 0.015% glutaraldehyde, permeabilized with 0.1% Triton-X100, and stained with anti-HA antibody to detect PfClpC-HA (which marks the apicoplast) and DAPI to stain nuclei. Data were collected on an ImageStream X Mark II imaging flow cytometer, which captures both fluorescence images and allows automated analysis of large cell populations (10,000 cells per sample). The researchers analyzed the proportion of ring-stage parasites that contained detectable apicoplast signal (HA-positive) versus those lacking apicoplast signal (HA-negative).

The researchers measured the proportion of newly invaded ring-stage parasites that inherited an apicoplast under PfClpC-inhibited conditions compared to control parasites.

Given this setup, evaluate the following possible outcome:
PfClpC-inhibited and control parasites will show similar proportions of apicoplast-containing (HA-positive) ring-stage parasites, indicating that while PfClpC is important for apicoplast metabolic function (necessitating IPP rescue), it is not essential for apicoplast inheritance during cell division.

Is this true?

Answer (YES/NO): NO